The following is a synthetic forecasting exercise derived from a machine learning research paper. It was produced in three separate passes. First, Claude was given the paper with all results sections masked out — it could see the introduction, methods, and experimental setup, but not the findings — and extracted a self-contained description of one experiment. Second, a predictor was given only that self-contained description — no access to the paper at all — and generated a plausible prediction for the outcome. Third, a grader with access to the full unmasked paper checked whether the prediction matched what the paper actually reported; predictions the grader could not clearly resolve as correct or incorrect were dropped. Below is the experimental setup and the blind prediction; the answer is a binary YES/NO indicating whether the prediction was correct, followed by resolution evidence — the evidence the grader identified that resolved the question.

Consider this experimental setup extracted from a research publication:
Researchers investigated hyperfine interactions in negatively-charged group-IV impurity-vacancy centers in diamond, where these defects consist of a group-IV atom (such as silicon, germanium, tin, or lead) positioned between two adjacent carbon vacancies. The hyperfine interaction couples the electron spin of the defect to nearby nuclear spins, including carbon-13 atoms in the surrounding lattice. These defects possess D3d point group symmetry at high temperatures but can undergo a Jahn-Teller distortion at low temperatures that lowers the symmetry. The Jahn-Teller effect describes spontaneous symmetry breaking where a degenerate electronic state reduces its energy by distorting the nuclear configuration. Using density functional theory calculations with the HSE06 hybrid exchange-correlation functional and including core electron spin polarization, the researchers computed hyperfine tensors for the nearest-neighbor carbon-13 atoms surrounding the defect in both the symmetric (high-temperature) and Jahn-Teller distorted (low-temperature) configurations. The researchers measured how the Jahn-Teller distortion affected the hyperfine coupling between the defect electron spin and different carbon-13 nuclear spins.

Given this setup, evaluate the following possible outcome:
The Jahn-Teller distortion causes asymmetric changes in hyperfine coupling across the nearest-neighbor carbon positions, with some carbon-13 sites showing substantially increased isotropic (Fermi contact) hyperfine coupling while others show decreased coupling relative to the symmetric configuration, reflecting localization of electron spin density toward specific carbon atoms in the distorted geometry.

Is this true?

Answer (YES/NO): YES